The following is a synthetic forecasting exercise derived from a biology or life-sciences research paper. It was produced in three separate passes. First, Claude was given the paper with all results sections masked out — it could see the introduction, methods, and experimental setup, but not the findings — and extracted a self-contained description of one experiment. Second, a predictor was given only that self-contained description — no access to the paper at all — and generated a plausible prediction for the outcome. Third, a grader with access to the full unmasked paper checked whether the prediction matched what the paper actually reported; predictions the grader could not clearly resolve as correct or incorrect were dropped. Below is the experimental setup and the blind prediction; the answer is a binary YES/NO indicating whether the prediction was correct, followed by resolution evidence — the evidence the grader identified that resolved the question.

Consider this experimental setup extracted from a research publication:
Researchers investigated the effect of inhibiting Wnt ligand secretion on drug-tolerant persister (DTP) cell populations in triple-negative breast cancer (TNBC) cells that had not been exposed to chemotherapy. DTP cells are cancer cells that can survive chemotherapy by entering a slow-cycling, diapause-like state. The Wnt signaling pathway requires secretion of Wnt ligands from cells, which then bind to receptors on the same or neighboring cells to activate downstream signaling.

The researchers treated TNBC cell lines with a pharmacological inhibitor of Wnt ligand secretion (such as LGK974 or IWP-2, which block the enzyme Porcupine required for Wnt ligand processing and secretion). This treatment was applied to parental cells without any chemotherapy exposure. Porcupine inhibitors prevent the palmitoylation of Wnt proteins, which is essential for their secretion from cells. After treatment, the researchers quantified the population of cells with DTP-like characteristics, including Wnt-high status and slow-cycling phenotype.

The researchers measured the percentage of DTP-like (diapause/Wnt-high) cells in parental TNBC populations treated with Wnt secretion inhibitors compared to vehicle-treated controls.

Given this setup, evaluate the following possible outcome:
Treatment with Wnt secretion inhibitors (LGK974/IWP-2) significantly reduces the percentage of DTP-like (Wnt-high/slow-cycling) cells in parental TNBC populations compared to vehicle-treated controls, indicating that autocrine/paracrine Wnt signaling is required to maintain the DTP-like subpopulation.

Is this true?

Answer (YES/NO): YES